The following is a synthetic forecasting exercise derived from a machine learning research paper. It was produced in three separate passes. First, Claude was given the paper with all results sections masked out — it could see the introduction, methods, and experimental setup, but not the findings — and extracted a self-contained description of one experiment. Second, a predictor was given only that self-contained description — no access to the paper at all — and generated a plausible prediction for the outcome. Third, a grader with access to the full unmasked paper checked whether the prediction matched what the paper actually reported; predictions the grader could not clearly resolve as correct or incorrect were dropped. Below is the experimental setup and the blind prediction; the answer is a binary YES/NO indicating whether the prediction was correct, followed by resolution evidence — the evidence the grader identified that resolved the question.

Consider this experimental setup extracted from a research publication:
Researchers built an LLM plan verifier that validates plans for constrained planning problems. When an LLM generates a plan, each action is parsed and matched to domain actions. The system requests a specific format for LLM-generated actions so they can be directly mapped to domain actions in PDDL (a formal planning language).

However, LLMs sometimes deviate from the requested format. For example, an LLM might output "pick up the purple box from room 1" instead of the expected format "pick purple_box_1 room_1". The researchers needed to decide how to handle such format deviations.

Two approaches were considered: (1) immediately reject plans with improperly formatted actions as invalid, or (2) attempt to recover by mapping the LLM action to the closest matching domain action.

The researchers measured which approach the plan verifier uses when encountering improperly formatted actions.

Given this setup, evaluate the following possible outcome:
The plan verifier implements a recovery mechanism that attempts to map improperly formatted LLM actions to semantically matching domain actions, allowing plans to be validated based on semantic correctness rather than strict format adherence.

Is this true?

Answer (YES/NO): NO